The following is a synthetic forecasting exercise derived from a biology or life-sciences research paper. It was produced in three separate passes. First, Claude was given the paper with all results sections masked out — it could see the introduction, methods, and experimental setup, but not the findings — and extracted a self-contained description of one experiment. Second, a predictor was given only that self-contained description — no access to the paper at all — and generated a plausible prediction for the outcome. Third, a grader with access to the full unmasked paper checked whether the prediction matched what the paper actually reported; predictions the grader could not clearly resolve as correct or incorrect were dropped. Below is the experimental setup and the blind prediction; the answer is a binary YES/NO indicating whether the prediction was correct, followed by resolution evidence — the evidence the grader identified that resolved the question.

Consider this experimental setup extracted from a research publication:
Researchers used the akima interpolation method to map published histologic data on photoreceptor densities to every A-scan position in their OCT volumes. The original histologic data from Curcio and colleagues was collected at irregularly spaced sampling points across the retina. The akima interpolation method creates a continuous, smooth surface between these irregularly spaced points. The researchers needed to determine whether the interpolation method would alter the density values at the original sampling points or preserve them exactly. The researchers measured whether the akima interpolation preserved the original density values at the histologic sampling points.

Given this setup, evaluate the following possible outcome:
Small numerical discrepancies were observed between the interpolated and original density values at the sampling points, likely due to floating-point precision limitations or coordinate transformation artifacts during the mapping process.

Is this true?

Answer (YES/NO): NO